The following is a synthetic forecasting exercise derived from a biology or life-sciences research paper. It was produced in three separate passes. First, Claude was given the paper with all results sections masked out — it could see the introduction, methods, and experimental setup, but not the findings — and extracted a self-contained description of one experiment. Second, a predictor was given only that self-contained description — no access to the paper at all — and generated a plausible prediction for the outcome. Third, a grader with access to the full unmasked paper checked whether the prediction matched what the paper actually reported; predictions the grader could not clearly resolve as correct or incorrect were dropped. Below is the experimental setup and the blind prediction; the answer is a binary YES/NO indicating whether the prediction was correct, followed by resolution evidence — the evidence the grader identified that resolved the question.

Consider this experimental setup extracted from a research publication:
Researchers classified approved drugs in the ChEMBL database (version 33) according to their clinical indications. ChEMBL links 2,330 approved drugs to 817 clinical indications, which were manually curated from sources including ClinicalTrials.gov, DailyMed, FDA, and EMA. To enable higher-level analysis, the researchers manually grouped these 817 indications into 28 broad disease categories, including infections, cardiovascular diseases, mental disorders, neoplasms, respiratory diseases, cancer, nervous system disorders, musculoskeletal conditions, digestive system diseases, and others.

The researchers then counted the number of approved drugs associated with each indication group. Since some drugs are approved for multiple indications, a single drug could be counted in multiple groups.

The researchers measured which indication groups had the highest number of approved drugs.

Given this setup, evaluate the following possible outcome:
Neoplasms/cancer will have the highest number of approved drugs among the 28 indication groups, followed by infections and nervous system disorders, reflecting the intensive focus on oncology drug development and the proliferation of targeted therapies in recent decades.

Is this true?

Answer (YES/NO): NO